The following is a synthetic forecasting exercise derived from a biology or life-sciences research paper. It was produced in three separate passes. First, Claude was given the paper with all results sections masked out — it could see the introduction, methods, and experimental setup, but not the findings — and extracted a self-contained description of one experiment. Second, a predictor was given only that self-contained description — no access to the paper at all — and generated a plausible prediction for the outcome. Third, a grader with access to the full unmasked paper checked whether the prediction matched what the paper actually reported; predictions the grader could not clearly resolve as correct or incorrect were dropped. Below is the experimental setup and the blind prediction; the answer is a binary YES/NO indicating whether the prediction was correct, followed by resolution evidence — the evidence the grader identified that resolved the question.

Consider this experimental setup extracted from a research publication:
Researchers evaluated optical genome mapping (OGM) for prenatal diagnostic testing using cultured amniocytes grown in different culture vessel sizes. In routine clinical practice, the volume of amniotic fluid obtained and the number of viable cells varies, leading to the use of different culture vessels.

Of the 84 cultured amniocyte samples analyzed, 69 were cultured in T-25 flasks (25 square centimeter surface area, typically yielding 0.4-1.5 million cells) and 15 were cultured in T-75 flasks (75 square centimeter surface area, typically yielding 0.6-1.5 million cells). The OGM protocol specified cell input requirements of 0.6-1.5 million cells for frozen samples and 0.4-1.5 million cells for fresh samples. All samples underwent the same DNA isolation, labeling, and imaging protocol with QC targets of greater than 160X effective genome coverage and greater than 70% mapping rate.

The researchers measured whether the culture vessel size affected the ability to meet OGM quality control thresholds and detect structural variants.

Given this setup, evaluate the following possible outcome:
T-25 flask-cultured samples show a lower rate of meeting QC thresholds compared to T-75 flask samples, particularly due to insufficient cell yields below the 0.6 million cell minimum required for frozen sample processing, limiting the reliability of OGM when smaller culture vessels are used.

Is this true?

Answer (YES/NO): NO